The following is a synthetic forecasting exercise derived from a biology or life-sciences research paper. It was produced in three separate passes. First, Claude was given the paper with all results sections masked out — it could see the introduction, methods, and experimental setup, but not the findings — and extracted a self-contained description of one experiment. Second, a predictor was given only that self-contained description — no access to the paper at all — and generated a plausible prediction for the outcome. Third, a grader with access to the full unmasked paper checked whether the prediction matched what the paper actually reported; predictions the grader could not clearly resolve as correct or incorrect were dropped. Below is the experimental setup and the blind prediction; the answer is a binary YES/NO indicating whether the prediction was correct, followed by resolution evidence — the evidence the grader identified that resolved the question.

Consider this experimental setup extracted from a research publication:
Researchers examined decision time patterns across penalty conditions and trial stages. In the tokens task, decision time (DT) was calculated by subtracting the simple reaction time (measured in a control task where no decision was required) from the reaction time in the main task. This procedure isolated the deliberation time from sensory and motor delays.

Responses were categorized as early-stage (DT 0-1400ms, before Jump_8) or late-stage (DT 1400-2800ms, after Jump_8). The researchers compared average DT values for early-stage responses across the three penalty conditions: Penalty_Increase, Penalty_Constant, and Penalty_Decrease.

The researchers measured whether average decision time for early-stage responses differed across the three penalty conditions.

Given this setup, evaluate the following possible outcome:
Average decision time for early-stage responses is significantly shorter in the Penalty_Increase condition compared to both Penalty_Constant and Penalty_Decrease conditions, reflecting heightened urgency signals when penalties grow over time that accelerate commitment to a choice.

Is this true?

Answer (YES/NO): YES